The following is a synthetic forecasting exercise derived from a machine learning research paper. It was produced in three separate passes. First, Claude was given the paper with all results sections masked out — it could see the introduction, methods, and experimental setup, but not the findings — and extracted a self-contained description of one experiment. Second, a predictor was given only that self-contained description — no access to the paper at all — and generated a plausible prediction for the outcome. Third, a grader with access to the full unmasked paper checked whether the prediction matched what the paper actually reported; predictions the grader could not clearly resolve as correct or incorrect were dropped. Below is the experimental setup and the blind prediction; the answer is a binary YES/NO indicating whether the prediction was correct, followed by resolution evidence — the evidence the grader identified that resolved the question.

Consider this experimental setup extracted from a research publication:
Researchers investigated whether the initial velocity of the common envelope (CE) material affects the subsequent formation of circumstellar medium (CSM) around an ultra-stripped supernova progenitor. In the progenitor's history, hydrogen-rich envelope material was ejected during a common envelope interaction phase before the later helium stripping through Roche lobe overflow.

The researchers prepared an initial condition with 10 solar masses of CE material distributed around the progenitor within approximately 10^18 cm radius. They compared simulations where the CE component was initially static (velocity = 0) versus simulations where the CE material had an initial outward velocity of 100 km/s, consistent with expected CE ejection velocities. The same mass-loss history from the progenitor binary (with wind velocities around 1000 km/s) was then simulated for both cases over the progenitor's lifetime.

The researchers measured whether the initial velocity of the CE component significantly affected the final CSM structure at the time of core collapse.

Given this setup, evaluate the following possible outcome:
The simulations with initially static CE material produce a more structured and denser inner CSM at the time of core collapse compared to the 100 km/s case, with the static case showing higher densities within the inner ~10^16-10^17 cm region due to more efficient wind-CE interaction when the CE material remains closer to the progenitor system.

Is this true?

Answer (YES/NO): NO